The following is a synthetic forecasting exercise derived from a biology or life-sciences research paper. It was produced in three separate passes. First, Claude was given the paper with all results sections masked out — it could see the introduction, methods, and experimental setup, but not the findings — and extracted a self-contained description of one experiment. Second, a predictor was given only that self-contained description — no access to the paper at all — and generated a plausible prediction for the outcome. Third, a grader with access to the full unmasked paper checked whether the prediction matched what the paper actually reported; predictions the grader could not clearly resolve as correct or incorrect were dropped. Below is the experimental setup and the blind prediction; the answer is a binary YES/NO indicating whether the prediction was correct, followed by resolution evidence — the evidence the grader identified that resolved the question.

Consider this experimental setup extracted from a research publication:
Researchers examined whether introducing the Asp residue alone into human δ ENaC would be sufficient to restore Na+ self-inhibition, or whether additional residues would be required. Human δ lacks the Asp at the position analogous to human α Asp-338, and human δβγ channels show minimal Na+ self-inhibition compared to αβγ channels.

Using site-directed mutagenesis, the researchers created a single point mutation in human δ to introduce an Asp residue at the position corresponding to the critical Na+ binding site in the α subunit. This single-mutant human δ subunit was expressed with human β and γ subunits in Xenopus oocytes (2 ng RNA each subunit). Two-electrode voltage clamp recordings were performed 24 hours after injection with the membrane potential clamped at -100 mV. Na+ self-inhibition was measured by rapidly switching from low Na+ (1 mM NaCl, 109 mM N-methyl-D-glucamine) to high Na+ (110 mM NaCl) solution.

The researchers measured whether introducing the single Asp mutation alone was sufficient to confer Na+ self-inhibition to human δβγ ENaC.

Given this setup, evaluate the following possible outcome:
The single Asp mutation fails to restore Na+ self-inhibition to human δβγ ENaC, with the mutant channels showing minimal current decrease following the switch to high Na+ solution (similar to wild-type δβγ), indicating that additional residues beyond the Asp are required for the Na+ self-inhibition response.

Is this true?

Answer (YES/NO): NO